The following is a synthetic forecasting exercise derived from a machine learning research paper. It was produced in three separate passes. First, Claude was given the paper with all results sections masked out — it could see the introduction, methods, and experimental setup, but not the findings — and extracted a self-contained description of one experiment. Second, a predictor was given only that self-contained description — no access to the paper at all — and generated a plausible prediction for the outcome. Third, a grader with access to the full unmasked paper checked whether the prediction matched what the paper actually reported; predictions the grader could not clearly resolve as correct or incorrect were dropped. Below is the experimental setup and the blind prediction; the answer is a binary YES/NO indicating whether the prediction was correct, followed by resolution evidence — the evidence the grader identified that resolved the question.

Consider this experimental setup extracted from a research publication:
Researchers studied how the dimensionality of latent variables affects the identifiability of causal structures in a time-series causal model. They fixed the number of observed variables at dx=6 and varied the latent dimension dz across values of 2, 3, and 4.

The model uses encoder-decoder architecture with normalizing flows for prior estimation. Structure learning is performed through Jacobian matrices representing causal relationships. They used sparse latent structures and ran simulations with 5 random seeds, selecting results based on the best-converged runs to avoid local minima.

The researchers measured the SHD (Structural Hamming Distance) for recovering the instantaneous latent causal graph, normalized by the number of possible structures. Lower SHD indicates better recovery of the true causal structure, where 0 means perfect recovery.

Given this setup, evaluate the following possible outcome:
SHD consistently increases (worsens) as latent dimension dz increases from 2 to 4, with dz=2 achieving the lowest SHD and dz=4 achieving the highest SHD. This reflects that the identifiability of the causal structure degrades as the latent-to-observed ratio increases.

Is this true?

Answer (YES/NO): YES